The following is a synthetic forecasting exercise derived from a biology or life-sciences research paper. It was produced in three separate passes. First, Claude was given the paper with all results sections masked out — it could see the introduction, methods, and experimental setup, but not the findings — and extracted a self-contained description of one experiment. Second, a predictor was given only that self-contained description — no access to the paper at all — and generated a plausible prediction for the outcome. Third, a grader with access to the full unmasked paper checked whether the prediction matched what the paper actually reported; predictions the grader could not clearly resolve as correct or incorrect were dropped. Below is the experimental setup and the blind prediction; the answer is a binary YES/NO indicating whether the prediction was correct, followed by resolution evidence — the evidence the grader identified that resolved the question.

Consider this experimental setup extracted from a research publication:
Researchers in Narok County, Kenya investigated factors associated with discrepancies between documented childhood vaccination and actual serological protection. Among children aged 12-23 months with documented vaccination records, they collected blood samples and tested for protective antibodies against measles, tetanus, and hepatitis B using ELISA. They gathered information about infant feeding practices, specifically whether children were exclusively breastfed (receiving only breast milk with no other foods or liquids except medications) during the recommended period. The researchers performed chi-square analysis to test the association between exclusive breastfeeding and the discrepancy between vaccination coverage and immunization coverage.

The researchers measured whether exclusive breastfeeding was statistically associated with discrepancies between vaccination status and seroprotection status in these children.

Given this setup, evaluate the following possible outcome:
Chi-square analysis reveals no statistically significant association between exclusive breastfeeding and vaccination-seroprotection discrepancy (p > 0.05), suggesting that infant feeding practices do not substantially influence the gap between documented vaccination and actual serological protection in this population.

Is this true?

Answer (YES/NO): NO